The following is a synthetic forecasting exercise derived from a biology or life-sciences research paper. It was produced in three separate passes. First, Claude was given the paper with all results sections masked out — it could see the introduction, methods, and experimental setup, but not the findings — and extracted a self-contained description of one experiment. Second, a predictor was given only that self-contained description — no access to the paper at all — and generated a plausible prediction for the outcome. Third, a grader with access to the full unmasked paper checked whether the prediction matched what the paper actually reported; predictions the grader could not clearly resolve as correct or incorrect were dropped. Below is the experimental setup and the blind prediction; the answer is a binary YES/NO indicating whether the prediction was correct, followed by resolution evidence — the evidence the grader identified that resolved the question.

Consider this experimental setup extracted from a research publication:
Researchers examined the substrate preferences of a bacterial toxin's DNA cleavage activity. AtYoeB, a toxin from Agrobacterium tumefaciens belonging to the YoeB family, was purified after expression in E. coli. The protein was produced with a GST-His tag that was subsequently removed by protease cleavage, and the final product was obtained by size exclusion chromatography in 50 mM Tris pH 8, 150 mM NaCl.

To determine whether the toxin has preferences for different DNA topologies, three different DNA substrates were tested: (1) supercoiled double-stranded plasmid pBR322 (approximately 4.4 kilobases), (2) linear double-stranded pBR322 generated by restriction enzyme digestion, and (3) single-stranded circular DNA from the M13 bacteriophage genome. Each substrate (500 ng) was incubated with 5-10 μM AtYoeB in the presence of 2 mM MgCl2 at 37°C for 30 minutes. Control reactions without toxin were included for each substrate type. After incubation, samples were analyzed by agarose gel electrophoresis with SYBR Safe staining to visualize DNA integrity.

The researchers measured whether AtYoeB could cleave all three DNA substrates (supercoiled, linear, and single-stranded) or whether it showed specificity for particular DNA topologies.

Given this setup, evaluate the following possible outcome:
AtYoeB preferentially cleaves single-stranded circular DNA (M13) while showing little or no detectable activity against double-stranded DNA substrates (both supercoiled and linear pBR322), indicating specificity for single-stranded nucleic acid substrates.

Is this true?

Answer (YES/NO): NO